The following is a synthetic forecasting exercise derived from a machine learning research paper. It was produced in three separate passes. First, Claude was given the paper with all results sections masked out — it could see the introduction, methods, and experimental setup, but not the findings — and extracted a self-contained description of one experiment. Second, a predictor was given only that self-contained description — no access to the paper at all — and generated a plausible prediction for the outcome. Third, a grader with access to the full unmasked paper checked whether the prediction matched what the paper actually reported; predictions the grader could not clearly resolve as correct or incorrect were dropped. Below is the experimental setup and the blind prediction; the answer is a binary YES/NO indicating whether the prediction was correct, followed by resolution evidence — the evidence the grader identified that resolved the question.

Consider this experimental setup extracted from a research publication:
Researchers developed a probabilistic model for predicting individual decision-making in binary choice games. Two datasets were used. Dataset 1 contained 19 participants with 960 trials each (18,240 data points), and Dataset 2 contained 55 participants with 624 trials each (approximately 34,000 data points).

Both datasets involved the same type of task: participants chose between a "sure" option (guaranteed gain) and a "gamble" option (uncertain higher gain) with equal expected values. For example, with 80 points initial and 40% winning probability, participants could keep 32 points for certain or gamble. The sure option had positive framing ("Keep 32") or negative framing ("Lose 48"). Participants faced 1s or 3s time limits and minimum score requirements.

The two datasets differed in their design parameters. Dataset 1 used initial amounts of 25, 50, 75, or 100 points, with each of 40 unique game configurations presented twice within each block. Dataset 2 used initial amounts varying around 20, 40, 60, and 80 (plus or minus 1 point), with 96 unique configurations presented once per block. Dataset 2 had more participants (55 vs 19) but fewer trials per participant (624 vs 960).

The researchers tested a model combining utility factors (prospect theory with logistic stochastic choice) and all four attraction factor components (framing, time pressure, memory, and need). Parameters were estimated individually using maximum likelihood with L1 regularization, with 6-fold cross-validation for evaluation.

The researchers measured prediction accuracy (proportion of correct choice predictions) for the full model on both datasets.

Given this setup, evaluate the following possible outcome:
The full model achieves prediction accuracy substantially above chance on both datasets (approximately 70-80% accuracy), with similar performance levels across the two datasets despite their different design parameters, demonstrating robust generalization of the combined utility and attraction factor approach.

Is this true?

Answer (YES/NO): NO